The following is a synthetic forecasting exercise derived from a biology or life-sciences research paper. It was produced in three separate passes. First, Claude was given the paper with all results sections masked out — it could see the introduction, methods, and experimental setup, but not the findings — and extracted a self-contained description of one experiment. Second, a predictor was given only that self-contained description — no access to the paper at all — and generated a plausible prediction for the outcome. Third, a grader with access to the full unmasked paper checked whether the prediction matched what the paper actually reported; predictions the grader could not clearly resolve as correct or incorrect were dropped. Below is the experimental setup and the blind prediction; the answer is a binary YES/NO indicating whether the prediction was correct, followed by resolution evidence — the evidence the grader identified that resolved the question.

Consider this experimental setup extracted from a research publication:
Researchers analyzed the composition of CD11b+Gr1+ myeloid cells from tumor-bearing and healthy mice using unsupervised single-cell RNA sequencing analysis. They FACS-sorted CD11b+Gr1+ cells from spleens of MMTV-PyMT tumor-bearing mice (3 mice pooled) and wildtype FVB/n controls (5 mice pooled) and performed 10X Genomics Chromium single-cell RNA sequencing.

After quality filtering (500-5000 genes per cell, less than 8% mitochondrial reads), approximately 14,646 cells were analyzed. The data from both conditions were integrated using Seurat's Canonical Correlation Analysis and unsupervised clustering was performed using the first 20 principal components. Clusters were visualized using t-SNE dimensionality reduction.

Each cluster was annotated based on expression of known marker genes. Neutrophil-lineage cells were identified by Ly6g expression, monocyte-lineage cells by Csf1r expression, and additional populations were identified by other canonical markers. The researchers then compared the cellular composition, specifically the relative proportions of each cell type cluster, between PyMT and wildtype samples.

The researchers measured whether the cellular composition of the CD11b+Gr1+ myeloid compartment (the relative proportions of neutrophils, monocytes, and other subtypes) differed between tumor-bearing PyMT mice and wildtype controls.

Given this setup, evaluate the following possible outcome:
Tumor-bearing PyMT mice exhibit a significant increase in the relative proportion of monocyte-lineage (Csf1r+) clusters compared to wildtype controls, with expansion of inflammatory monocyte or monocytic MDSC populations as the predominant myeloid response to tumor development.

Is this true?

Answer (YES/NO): NO